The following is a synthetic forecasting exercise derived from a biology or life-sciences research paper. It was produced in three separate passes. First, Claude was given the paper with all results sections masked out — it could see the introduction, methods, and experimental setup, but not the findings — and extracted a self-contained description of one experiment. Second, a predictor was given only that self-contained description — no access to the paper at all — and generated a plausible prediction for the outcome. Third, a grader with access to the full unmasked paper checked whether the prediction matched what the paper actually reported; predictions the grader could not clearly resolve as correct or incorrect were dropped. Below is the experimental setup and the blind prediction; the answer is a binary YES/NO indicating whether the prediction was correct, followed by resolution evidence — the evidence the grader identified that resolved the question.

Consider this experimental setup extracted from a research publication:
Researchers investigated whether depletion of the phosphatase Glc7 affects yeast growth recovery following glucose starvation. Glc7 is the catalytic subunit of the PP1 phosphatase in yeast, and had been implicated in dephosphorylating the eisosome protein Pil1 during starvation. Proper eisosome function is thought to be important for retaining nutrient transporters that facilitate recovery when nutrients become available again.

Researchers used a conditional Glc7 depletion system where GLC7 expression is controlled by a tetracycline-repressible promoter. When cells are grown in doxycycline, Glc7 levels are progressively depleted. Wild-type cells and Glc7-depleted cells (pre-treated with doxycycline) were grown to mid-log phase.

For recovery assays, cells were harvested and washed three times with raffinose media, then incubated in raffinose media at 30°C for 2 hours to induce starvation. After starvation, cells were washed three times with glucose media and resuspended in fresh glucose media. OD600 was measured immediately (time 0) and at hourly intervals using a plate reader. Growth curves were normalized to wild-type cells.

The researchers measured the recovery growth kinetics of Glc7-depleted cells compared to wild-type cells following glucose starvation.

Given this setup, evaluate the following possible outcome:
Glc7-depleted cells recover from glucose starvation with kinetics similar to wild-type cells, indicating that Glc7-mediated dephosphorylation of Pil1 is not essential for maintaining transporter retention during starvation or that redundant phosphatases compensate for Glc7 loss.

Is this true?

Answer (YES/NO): NO